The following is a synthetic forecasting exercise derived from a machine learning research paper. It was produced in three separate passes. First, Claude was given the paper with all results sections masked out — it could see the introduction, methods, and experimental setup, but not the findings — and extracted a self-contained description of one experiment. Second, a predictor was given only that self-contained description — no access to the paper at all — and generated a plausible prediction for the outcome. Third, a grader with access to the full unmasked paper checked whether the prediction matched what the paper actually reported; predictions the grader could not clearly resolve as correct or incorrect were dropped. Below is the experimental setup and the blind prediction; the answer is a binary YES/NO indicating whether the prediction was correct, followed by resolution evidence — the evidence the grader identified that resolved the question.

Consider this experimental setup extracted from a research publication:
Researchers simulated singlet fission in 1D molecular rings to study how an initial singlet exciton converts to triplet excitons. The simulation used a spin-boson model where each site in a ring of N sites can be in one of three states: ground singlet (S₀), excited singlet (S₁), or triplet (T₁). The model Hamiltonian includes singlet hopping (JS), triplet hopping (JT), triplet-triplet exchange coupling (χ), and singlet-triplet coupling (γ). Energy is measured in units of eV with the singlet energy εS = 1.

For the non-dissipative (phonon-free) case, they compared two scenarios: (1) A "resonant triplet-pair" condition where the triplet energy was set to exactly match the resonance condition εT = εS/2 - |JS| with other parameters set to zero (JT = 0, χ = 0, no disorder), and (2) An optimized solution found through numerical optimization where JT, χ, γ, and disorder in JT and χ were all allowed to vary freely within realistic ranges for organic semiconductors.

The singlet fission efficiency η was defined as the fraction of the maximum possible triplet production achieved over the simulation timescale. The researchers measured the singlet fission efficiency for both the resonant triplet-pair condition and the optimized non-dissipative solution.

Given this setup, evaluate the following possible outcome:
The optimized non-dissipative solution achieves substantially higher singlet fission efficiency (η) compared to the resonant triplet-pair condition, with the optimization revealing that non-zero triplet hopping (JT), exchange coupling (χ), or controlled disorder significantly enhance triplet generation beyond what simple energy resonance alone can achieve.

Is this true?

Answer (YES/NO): YES